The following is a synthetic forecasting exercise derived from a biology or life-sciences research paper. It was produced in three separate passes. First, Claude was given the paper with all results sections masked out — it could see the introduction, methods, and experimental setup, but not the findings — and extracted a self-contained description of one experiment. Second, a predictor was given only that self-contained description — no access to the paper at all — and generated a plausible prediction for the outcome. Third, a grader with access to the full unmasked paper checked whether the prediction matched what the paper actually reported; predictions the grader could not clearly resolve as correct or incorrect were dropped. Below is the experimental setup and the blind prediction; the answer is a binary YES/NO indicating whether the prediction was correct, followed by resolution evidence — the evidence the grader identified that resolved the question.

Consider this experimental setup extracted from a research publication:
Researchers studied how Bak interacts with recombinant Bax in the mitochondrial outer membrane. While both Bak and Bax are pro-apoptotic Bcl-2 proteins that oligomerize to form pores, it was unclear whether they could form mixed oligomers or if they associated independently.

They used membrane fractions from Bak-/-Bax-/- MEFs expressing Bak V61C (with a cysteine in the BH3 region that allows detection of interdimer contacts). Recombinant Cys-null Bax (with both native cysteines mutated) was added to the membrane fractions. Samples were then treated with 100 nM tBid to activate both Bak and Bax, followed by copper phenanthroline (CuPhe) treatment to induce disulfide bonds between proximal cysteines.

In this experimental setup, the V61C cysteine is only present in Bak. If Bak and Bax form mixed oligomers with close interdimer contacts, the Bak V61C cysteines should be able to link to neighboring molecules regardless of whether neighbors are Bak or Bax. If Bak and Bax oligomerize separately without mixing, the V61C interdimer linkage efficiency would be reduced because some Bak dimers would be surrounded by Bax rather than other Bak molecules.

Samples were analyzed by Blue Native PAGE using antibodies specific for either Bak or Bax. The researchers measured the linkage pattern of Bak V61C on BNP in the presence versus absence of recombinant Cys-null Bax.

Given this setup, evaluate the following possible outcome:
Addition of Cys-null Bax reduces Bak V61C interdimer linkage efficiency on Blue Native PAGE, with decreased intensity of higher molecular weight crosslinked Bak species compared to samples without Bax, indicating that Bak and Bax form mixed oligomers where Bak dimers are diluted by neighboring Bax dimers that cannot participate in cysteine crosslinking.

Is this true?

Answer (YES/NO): YES